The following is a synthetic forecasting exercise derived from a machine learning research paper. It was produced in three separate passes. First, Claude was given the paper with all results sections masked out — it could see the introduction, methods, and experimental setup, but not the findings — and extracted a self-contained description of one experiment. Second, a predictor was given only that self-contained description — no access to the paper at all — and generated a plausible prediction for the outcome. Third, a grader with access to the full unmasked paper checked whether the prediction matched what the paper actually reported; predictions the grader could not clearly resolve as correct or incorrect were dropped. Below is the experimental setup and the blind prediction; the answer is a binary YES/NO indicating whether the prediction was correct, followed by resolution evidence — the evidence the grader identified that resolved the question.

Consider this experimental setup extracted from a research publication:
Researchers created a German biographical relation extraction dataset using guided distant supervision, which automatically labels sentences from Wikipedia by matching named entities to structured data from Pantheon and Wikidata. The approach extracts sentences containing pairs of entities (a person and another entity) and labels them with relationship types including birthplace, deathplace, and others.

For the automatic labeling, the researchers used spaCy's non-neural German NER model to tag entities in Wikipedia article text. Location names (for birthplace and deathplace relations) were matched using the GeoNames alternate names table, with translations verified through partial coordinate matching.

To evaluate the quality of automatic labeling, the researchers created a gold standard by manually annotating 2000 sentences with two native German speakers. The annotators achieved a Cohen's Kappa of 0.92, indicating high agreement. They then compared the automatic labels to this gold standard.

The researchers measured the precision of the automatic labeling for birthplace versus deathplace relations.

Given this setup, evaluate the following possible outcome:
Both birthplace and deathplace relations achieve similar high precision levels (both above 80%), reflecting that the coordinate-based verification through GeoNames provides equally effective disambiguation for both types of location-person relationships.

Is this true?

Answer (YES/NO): NO